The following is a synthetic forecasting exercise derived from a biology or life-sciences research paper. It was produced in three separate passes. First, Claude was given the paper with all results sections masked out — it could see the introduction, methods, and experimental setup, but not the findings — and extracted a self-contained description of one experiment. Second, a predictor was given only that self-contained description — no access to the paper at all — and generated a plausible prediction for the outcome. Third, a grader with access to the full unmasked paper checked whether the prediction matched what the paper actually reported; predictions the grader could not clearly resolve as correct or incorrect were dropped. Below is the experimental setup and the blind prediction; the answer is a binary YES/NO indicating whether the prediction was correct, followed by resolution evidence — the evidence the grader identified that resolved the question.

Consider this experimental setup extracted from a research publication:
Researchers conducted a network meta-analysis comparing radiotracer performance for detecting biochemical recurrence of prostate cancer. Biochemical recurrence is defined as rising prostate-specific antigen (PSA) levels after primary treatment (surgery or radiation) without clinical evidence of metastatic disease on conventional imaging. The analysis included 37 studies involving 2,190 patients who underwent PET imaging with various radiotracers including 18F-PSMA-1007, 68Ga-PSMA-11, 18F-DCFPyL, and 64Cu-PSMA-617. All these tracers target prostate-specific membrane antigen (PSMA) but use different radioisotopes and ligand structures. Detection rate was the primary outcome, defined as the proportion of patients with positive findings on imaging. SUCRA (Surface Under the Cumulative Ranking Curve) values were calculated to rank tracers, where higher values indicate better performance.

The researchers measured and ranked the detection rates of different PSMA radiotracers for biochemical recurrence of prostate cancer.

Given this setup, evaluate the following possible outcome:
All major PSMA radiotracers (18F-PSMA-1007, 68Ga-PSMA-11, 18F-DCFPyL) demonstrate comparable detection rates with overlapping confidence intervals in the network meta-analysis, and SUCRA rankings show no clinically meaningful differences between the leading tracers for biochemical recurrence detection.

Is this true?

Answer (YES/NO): NO